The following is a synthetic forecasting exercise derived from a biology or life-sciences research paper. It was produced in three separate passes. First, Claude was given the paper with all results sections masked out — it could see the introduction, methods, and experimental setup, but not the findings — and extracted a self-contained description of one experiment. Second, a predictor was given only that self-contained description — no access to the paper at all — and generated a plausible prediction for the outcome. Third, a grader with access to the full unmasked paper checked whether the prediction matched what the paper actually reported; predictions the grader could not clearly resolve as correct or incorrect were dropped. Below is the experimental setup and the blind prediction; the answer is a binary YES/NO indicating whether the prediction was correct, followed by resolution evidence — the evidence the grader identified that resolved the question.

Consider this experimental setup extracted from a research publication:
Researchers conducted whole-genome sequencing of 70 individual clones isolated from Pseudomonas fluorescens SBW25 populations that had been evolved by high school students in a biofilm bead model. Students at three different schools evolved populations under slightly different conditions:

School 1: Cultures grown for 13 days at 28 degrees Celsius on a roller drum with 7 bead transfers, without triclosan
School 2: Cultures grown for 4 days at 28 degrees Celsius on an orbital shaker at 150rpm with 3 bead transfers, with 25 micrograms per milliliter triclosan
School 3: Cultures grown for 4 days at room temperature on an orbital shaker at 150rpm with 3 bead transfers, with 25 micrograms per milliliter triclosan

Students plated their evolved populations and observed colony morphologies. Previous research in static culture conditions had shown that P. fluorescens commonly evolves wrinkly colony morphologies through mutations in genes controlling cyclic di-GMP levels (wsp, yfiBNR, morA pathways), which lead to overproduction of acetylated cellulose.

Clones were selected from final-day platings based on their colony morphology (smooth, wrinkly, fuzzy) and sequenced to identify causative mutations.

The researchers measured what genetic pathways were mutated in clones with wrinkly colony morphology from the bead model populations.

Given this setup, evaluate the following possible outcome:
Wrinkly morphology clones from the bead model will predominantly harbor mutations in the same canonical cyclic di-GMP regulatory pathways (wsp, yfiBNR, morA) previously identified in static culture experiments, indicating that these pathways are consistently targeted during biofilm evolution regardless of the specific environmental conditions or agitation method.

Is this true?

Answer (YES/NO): YES